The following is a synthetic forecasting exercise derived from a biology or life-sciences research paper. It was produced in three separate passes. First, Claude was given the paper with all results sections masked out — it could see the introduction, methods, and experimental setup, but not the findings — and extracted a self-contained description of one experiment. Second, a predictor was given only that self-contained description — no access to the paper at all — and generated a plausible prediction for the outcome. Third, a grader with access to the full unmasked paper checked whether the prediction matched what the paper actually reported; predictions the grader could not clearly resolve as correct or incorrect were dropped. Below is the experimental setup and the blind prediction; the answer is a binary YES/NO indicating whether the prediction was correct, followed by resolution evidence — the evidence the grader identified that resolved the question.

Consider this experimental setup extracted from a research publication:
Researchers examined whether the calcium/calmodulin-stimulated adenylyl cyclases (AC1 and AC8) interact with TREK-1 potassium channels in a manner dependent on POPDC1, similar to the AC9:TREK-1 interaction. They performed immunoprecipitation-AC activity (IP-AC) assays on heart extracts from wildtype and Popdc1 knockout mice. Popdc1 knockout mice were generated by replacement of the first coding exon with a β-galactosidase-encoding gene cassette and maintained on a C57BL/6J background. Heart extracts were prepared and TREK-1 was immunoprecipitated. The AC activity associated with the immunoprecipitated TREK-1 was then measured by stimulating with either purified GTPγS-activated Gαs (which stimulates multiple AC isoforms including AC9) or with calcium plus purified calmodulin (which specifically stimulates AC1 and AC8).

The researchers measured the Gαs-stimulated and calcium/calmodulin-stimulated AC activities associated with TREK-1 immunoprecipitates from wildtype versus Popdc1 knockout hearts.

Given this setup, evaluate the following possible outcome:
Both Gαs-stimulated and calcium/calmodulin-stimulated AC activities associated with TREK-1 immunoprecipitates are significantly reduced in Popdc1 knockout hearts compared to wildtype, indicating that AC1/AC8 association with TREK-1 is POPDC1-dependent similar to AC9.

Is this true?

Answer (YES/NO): NO